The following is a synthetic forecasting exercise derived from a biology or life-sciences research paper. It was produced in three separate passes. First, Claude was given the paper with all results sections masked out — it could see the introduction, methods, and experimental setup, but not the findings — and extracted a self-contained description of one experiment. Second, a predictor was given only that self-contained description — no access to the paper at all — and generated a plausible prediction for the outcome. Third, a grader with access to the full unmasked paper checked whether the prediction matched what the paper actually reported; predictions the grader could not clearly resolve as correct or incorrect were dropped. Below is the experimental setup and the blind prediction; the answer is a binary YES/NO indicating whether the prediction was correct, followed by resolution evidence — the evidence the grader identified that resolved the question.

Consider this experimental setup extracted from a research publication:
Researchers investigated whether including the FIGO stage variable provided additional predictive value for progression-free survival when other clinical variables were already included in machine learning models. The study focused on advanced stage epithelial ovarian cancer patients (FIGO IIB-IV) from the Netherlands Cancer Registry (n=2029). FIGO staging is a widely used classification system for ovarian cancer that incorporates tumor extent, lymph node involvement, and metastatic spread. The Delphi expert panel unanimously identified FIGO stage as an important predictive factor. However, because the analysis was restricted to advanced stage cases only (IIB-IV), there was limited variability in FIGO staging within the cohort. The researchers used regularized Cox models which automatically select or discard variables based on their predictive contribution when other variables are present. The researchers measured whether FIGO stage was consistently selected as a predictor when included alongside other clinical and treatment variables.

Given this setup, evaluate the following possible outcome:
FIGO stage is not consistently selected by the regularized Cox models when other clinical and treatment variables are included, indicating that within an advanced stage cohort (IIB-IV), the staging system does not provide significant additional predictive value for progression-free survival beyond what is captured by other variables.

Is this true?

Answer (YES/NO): NO